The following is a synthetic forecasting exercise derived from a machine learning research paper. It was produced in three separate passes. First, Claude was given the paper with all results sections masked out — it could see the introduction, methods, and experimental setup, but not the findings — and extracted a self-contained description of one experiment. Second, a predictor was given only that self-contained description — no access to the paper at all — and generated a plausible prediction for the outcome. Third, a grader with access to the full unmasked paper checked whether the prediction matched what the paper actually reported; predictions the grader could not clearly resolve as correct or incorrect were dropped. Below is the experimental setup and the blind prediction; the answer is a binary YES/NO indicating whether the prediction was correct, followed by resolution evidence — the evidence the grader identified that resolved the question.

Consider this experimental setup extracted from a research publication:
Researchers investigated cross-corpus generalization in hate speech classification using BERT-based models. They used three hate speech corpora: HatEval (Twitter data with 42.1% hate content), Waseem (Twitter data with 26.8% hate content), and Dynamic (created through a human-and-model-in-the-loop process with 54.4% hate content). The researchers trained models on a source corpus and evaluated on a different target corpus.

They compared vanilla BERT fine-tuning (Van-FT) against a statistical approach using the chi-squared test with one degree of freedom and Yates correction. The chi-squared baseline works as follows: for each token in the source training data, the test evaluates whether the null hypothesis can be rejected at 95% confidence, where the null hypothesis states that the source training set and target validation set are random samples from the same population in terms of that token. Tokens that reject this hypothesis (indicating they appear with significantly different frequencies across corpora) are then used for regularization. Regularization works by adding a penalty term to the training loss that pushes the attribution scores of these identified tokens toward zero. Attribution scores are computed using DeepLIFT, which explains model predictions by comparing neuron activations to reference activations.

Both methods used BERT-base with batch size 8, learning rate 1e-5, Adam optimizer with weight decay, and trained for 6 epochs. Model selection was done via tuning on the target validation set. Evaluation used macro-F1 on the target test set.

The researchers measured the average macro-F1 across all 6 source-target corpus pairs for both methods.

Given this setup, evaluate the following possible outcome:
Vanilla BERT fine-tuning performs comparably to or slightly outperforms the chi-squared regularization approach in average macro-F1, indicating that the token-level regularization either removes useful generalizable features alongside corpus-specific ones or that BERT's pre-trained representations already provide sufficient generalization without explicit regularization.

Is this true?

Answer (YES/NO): NO